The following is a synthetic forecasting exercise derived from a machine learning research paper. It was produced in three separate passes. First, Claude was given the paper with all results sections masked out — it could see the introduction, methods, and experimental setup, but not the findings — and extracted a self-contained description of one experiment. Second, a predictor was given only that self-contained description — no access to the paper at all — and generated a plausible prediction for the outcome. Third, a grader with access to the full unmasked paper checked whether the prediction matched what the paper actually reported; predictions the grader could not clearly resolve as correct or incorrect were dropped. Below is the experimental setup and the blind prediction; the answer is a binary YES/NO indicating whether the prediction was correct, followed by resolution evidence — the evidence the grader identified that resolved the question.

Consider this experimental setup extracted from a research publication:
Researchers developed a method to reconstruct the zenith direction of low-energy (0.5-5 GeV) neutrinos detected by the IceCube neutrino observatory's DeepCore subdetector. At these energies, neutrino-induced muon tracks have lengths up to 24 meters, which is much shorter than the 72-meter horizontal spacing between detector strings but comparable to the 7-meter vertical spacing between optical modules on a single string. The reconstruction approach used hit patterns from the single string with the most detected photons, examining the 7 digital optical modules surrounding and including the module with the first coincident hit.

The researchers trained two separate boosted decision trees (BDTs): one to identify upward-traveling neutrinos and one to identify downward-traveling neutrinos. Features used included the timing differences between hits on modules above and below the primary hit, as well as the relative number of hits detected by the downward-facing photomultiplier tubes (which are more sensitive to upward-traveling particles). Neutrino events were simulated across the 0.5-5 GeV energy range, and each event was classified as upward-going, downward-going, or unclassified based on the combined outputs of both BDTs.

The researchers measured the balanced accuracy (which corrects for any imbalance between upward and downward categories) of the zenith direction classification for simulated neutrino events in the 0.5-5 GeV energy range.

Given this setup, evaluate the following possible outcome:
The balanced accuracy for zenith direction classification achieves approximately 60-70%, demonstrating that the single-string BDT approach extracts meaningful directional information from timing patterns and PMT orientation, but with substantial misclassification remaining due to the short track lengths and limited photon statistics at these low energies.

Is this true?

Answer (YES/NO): NO